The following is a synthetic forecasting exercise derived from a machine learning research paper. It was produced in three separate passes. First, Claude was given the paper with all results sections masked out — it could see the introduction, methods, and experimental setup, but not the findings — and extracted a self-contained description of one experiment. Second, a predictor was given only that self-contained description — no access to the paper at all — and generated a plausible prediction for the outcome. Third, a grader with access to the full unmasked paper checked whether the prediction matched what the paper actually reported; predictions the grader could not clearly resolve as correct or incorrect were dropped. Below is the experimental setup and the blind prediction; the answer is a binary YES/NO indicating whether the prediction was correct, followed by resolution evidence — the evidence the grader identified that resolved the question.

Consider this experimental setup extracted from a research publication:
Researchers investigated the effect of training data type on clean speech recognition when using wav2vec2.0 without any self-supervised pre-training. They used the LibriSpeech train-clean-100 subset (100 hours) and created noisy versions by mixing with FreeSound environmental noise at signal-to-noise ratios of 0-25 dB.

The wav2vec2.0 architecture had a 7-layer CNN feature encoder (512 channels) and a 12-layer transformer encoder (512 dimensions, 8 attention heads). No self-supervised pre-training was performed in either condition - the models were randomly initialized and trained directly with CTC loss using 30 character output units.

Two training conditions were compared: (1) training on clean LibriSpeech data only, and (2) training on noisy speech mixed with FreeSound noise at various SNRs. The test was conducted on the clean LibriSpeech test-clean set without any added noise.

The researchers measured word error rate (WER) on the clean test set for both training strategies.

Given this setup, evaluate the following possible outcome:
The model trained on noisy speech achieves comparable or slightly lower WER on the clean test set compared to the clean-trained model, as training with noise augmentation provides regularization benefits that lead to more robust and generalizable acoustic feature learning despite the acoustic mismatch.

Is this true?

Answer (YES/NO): NO